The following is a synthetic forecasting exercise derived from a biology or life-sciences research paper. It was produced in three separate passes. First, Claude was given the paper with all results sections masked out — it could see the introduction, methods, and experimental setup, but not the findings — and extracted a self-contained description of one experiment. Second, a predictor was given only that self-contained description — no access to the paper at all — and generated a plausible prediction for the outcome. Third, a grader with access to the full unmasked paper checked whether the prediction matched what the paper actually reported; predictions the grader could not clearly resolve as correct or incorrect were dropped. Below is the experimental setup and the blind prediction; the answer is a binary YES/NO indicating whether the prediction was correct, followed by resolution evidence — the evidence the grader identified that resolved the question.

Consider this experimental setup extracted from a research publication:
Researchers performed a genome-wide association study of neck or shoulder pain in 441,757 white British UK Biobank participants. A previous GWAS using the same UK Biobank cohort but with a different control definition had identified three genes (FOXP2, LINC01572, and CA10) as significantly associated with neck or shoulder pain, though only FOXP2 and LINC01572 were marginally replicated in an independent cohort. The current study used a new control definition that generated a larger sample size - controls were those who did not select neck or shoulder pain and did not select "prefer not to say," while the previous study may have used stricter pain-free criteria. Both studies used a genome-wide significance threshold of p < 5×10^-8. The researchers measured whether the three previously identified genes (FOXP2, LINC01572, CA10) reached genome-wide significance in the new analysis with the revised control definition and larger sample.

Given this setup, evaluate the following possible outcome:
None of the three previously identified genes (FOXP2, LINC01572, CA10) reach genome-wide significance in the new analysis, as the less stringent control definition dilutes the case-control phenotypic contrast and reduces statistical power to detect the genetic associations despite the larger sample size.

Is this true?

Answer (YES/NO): NO